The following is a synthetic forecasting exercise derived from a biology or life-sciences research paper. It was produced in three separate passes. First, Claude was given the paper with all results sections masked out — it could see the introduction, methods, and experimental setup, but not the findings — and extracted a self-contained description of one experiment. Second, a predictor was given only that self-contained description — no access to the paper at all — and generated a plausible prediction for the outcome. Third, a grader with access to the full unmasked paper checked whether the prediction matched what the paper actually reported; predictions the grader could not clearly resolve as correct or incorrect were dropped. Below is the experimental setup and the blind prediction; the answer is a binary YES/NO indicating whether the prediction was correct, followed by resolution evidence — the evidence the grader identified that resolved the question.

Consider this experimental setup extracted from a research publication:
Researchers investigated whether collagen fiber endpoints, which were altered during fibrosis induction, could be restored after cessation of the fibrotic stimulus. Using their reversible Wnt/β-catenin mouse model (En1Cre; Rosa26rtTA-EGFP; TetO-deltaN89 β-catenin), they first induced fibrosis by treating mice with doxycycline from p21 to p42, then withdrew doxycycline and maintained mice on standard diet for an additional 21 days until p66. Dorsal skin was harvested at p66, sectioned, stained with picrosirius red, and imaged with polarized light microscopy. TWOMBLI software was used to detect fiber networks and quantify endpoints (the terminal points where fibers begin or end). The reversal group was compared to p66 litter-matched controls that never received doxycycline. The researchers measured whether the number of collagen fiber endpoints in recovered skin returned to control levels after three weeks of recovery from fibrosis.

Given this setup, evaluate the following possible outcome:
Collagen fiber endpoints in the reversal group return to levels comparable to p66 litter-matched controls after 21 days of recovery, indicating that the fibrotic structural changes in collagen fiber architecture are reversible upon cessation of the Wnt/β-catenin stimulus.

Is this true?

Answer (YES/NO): YES